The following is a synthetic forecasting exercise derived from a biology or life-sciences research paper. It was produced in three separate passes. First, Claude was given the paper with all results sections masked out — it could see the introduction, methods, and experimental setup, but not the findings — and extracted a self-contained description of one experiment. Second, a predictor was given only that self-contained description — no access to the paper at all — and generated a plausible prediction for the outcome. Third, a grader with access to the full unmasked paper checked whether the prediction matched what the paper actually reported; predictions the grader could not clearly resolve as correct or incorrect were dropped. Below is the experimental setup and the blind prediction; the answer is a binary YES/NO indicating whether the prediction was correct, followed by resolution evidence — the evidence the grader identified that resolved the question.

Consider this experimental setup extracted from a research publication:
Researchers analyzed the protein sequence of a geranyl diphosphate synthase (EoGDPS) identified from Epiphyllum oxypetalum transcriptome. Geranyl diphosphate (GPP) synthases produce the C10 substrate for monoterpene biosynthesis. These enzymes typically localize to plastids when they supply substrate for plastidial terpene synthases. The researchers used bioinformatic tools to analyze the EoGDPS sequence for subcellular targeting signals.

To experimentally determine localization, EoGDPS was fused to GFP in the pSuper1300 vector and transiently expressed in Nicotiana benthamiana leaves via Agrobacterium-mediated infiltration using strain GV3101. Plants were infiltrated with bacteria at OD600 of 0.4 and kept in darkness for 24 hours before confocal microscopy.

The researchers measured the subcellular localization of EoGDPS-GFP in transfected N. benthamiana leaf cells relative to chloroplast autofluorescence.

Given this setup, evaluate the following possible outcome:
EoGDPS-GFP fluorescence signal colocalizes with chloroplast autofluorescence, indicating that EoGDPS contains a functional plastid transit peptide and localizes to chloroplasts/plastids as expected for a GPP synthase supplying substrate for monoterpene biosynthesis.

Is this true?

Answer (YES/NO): NO